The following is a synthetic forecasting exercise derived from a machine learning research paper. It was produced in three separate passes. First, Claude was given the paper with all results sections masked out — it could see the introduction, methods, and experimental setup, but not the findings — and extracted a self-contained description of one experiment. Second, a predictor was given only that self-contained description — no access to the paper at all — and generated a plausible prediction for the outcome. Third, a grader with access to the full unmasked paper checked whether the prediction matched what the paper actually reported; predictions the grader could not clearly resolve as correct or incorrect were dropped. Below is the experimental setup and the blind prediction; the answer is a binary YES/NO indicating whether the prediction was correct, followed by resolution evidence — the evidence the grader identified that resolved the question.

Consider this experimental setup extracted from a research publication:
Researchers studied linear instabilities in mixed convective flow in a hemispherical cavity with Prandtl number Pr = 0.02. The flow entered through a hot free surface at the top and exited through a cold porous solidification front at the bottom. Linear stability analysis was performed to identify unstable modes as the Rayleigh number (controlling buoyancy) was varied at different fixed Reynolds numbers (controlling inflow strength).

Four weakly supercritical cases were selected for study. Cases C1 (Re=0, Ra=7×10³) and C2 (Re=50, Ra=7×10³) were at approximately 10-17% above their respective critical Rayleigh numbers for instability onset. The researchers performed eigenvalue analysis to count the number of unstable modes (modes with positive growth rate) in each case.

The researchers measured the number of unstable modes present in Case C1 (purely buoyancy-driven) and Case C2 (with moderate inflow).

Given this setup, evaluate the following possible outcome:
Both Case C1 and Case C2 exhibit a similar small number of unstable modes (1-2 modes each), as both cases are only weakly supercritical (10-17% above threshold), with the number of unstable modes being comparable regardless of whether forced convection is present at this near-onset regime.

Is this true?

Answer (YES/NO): YES